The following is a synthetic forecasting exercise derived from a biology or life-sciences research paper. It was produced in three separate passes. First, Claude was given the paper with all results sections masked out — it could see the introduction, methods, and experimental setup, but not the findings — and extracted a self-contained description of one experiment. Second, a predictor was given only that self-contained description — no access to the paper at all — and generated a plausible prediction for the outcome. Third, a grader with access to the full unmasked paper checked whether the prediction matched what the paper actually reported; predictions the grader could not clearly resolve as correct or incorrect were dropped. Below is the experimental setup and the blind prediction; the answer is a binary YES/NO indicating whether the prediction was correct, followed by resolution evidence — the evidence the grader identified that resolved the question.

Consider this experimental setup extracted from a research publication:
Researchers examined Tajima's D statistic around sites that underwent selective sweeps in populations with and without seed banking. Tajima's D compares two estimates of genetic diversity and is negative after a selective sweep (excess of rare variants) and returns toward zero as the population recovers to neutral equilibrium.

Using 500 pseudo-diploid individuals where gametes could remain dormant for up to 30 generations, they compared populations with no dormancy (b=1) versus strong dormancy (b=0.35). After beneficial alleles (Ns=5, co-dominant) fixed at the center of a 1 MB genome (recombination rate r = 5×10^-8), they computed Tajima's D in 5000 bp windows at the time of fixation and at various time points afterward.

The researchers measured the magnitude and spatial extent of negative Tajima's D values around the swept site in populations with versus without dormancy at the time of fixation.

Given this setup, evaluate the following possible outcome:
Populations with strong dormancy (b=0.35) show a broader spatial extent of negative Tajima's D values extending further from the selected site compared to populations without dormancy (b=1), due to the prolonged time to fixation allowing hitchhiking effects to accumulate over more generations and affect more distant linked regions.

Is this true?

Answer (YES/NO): NO